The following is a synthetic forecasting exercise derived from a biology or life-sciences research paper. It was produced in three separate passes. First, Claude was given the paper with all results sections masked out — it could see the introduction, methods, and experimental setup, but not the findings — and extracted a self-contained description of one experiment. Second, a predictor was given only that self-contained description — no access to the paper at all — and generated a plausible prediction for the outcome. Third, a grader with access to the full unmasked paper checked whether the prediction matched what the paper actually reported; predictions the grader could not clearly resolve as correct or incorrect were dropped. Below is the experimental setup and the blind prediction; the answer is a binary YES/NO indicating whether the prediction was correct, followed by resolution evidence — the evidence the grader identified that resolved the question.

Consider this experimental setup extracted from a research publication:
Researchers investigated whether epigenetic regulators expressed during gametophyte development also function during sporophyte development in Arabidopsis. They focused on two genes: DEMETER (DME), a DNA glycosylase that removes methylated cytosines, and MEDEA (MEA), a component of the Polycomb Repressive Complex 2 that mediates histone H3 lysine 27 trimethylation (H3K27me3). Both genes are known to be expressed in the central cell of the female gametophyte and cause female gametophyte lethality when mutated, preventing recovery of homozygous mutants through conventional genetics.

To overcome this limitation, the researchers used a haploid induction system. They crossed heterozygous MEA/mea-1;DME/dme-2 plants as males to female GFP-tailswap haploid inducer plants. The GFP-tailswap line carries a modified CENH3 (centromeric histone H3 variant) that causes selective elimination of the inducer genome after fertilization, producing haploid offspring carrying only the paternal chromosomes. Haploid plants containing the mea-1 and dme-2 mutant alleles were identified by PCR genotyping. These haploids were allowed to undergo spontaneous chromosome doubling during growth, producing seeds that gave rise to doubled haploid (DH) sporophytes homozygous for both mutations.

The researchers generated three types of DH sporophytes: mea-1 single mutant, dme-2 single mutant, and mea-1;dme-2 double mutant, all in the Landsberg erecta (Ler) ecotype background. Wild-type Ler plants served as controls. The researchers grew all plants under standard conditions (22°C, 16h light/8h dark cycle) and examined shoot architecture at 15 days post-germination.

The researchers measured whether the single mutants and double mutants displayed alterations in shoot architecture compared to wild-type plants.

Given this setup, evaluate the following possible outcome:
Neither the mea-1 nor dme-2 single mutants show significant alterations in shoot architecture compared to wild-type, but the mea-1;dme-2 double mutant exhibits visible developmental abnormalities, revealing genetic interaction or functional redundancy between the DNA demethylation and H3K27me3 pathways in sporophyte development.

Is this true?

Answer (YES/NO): YES